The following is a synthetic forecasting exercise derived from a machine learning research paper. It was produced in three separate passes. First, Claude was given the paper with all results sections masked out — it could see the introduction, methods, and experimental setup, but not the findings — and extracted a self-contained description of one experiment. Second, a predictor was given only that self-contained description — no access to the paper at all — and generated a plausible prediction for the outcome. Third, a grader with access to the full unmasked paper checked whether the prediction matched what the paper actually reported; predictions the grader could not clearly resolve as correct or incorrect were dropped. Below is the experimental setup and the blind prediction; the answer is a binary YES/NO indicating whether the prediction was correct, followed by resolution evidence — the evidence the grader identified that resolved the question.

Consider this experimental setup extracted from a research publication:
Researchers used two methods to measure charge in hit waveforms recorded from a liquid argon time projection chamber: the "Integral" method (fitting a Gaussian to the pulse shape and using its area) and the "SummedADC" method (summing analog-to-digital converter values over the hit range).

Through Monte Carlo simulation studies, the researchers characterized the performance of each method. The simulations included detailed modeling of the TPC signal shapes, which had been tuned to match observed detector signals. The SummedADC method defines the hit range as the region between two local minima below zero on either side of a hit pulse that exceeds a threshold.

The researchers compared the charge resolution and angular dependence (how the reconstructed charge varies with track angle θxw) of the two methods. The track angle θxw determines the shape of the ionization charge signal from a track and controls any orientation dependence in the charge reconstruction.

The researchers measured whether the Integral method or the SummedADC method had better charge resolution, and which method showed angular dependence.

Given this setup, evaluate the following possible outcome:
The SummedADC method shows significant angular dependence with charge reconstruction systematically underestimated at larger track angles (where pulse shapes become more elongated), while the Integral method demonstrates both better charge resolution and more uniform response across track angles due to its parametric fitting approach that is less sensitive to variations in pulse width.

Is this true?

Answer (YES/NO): NO